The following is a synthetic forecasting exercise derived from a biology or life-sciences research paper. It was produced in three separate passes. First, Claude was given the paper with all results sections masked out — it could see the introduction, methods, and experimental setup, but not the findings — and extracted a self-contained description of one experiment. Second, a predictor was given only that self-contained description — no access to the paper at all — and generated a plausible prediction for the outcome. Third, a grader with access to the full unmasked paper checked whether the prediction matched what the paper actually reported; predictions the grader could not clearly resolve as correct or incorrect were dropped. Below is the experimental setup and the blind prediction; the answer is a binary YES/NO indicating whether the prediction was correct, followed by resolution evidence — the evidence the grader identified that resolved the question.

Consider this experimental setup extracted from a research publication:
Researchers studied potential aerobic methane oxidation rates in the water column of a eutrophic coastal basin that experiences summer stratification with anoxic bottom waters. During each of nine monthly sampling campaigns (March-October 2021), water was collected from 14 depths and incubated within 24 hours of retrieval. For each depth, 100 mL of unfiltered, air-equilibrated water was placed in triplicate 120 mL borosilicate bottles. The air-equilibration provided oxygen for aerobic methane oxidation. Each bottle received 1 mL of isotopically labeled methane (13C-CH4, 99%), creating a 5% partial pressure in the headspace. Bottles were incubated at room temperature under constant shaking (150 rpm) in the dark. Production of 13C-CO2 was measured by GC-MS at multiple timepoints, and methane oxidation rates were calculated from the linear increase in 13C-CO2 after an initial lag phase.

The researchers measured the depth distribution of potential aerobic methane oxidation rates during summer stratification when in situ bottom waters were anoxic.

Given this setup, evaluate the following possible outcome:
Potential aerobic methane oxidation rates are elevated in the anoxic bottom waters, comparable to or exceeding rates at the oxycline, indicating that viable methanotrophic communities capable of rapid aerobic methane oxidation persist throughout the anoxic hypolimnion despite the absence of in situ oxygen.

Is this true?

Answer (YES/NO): YES